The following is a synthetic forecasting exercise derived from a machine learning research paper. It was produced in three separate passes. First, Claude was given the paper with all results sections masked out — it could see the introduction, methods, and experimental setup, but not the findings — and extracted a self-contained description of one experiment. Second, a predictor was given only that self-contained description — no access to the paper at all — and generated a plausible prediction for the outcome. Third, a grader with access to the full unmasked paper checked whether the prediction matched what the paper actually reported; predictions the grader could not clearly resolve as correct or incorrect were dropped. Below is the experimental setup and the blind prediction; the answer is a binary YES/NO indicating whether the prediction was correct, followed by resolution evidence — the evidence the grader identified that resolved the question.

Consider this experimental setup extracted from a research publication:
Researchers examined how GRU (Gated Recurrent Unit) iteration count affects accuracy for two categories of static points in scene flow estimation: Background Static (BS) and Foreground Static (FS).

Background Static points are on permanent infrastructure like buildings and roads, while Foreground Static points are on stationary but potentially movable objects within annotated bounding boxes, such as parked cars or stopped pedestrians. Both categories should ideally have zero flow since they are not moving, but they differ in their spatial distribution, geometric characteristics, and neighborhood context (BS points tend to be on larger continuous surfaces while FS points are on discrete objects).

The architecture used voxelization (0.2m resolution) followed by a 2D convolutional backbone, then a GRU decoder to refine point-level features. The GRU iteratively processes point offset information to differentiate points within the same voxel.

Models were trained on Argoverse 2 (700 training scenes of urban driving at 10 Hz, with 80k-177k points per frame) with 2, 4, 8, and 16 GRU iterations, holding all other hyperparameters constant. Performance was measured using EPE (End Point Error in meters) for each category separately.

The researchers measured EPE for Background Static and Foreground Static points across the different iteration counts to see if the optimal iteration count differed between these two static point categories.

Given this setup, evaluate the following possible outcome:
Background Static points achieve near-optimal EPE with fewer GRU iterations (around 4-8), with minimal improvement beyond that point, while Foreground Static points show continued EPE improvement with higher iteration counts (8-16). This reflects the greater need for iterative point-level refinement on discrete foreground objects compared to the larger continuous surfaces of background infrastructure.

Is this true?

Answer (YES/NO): NO